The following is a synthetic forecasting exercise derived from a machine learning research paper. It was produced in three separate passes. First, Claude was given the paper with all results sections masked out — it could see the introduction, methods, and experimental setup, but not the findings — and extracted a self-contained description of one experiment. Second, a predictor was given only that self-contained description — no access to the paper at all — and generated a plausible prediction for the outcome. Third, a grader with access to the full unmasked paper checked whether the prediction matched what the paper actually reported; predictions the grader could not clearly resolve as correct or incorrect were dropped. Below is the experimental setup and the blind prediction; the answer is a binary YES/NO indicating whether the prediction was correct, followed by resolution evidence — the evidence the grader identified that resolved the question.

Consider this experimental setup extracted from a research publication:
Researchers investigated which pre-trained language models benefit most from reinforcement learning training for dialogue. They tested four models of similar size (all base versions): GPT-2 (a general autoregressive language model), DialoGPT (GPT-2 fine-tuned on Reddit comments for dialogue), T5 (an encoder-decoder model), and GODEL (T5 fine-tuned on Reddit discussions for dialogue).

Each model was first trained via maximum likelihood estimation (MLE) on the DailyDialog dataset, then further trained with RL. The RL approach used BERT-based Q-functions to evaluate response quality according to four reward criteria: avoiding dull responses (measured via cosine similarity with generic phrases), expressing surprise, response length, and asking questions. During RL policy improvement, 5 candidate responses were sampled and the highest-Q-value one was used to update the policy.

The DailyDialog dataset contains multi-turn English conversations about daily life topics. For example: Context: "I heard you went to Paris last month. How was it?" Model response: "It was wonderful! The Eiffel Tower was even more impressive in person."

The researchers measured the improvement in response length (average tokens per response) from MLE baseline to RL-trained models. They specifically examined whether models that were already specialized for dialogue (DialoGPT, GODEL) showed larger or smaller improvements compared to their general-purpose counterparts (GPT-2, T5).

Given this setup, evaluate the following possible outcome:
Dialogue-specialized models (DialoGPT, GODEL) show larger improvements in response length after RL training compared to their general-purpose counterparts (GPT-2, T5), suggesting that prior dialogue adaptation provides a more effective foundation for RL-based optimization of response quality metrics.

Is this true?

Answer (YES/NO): NO